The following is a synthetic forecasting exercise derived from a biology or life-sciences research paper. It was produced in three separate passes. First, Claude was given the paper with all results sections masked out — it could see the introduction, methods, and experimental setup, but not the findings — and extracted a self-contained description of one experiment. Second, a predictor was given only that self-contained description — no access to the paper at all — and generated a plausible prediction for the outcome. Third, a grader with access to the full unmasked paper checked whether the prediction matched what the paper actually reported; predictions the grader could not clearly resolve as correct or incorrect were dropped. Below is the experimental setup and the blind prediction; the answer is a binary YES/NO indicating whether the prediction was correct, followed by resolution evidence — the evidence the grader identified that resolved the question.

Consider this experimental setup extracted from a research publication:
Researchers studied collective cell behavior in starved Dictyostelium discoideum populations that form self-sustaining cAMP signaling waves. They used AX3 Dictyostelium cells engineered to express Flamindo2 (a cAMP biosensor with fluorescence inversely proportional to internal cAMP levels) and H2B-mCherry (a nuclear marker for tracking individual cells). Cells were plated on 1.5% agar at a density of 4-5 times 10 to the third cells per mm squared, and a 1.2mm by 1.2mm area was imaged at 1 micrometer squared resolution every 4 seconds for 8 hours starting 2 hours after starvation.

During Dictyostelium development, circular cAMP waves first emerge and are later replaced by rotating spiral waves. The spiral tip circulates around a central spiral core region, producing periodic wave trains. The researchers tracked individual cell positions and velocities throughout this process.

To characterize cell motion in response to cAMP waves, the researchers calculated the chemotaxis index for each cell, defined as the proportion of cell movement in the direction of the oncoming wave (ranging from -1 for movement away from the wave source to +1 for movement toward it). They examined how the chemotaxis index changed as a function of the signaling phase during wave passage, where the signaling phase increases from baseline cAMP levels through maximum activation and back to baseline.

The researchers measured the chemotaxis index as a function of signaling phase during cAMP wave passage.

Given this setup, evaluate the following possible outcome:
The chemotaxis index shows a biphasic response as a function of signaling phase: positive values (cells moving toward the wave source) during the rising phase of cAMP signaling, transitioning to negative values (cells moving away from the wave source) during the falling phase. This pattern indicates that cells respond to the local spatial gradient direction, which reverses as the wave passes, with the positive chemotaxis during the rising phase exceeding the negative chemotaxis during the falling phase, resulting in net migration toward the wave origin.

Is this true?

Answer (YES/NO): NO